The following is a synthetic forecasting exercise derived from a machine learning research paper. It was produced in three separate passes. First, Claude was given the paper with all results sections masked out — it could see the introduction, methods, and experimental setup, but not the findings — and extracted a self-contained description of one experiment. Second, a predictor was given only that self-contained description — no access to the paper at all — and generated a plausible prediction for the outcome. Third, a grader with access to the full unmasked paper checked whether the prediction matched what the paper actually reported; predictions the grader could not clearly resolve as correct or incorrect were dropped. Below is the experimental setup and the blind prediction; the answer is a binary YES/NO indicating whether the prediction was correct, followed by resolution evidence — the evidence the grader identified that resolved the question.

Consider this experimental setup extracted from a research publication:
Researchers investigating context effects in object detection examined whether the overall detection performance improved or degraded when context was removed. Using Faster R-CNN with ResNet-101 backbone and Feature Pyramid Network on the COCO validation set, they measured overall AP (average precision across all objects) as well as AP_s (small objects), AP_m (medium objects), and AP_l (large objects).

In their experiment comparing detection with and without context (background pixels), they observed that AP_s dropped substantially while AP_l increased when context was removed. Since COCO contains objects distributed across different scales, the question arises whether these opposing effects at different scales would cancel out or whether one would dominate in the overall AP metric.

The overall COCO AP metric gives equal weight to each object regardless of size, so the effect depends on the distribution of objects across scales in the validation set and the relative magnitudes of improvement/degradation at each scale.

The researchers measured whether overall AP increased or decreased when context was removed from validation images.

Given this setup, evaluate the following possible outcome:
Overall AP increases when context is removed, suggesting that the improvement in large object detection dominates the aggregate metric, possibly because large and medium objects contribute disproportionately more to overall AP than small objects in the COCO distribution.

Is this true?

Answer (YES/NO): NO